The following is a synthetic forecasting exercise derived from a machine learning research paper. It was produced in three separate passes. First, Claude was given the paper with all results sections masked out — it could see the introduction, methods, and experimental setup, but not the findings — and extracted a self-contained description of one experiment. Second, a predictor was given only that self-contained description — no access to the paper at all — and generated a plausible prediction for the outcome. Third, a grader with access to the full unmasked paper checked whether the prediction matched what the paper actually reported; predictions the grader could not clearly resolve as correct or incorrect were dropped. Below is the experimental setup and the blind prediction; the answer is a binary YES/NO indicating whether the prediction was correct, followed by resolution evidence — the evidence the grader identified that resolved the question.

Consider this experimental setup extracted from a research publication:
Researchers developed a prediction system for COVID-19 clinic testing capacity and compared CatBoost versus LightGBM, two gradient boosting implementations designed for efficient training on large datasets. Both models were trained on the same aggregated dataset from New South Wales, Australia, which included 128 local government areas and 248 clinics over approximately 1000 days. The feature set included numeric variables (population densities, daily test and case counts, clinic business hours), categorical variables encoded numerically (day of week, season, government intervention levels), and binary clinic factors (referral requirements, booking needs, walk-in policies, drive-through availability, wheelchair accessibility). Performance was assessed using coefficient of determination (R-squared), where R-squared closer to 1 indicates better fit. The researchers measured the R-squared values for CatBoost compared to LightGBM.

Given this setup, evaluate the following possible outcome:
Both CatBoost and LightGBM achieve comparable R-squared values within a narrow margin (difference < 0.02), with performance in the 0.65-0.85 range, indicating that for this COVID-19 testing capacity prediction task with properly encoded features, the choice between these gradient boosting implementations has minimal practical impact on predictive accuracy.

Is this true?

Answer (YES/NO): NO